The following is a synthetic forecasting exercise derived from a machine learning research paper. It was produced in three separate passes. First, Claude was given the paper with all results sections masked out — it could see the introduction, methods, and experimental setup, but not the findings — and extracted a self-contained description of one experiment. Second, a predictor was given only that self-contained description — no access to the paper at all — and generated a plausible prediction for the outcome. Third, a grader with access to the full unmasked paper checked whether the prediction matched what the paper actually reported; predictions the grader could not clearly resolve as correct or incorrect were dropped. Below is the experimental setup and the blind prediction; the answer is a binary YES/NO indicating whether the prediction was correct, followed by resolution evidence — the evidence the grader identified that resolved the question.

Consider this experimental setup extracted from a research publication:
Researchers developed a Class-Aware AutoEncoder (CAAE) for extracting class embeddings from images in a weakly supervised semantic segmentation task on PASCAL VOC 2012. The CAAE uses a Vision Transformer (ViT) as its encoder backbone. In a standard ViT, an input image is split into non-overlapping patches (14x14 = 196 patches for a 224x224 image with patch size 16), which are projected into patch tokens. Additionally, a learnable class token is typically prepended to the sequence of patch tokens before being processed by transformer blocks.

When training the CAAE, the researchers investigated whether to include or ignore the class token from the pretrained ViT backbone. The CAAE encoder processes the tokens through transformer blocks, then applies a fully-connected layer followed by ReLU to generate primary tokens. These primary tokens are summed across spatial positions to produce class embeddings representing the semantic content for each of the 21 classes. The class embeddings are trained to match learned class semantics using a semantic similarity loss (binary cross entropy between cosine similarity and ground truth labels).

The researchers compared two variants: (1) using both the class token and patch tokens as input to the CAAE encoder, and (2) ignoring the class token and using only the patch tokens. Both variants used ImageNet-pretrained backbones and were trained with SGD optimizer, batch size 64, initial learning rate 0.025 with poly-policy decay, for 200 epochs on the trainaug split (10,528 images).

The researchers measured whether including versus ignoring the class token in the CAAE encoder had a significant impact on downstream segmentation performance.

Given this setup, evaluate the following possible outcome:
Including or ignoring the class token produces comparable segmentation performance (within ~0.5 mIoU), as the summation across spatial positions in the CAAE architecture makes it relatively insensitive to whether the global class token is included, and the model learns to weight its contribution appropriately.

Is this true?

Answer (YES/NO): YES